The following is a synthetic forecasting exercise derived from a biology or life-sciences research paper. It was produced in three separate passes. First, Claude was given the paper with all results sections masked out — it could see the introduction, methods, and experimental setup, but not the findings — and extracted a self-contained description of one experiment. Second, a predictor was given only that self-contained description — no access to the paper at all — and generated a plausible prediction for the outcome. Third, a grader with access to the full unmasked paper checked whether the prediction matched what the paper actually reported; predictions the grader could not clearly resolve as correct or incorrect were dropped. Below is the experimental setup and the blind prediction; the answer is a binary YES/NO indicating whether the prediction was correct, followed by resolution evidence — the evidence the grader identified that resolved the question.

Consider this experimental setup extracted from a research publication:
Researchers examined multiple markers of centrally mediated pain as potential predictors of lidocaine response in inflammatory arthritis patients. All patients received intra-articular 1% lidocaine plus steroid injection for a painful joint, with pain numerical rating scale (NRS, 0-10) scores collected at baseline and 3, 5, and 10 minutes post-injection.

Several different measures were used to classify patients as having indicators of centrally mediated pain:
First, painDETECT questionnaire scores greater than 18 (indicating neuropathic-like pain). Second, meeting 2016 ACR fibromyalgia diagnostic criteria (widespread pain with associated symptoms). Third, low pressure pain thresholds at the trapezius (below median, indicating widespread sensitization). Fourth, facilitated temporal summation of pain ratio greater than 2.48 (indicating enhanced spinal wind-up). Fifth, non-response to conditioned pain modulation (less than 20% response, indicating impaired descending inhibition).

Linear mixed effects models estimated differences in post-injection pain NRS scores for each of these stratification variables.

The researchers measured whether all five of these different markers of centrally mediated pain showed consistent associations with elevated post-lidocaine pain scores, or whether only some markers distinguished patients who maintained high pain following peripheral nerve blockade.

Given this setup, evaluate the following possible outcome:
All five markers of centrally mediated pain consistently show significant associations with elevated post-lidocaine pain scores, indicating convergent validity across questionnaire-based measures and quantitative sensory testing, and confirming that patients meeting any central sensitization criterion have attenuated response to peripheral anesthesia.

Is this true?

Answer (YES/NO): NO